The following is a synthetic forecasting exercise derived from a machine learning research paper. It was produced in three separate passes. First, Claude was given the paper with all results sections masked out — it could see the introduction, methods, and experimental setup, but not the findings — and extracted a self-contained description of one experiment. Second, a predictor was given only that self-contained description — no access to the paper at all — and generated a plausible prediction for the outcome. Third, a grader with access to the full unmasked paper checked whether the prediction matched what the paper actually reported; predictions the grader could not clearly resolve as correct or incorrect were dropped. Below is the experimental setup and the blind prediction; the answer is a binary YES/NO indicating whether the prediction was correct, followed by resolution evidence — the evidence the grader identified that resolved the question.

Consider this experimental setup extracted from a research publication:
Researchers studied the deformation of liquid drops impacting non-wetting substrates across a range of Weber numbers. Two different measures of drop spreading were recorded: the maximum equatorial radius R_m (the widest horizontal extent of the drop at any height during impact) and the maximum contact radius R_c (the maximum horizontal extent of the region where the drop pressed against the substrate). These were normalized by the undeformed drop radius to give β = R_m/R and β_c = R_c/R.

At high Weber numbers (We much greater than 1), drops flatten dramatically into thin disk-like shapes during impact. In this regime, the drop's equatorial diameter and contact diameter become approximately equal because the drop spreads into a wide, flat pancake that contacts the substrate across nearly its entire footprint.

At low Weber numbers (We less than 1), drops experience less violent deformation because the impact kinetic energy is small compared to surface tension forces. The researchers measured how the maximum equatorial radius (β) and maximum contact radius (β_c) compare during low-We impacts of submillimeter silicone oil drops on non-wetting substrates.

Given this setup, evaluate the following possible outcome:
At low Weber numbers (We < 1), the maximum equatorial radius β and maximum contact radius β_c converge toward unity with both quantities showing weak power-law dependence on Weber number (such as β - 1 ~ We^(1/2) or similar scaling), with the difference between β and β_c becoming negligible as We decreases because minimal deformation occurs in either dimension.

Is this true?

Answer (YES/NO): NO